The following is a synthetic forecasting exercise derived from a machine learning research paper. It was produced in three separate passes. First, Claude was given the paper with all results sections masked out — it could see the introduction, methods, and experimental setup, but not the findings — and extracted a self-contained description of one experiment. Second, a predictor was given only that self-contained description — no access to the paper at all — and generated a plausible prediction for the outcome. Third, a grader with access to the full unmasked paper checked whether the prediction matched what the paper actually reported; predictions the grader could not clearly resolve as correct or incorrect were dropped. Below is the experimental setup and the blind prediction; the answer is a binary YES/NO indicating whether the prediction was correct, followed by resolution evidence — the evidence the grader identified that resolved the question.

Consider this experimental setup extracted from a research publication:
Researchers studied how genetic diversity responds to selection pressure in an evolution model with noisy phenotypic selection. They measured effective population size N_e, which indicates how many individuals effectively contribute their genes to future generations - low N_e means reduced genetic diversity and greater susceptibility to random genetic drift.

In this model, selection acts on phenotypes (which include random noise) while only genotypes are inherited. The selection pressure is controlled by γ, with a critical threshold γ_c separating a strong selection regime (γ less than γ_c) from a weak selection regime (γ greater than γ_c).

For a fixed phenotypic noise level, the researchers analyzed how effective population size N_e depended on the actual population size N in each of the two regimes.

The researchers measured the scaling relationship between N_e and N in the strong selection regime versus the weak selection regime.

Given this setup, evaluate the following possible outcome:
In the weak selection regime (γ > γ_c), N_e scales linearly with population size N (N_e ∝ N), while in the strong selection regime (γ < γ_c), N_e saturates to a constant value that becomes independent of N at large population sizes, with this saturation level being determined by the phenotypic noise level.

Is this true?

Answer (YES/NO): NO